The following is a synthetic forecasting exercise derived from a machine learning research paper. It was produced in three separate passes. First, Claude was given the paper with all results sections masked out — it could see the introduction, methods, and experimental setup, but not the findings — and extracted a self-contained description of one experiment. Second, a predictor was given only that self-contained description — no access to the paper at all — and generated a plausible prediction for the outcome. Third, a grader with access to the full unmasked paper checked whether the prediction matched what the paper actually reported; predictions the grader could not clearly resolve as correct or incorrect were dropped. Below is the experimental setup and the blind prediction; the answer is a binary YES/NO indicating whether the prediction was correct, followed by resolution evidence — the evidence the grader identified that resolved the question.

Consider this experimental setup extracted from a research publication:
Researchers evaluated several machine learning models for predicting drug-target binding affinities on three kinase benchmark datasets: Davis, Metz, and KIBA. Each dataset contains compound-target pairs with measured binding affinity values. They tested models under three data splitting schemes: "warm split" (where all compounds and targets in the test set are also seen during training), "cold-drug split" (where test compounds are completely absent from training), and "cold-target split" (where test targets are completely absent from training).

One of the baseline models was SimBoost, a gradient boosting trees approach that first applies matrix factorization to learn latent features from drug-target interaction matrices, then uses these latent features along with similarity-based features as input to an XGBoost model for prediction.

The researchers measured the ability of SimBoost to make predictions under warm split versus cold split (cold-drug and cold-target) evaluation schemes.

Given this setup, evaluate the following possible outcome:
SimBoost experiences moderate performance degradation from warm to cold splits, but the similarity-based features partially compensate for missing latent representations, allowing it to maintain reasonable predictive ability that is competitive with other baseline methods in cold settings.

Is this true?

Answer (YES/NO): NO